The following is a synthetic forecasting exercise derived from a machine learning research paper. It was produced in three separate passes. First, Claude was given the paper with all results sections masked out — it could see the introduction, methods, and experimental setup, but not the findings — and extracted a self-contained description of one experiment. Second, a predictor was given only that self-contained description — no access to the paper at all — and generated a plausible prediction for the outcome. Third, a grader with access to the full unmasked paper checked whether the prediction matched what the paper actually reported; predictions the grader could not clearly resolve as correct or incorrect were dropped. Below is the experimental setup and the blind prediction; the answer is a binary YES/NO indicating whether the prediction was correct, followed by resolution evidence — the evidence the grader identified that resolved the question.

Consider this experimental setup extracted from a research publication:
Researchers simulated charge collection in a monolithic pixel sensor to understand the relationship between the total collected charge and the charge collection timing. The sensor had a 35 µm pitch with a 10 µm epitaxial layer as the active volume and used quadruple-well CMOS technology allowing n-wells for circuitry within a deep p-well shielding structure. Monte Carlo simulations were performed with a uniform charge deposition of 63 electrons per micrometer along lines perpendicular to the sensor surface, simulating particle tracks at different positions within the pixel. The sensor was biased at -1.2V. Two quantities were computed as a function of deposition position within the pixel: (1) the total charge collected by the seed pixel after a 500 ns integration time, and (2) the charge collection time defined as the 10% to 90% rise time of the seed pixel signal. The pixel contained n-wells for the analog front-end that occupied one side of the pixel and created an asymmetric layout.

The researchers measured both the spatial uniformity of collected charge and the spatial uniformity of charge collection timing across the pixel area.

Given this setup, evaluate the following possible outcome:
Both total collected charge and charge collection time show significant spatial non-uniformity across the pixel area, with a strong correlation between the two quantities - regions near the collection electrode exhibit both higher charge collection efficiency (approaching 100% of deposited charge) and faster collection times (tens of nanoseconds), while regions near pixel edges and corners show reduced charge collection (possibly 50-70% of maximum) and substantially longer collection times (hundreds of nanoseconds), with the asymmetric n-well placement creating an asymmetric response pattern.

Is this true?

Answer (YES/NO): NO